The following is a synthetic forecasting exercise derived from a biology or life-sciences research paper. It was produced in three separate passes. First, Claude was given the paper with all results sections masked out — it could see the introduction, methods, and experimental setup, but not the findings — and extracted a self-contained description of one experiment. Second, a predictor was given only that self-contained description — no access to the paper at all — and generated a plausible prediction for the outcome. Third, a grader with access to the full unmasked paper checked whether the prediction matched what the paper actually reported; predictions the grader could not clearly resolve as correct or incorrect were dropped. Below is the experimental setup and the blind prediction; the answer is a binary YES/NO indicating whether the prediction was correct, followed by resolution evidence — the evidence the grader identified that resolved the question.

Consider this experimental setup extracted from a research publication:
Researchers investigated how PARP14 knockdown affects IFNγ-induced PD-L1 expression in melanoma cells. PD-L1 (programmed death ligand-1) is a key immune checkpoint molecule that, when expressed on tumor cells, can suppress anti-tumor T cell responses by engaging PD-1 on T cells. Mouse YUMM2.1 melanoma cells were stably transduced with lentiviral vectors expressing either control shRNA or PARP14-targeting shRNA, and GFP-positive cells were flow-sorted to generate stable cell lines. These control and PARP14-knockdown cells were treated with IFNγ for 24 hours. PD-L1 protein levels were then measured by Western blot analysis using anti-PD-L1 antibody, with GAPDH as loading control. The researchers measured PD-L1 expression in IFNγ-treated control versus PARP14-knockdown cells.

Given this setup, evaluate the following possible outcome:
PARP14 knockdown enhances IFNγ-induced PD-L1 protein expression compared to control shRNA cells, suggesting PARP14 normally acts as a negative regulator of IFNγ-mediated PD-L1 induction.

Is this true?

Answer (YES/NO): YES